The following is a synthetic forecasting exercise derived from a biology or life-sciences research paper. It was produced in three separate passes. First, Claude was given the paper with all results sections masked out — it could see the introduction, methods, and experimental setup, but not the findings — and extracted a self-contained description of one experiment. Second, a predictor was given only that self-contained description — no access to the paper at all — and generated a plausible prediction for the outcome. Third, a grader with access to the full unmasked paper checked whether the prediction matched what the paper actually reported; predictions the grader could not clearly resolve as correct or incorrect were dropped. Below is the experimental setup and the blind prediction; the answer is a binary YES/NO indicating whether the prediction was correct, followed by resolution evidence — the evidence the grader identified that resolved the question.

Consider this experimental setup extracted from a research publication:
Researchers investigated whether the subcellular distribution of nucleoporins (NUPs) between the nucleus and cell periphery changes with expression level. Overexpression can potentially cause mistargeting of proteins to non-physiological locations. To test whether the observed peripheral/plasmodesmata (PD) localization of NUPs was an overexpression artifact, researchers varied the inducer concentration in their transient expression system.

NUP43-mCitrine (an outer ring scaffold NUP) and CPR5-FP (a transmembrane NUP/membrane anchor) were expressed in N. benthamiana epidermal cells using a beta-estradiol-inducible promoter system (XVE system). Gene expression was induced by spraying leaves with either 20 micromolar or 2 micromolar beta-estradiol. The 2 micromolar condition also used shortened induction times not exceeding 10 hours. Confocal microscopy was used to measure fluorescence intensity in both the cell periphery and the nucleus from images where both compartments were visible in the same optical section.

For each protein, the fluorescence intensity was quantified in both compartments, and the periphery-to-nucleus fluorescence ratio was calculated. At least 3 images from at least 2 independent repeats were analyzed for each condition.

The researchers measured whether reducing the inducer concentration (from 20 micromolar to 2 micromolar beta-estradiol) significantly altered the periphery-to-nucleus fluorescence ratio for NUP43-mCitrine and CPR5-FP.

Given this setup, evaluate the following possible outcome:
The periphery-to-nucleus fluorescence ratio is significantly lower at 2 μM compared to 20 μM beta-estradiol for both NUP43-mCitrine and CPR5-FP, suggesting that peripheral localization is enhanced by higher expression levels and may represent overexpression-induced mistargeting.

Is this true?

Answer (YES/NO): NO